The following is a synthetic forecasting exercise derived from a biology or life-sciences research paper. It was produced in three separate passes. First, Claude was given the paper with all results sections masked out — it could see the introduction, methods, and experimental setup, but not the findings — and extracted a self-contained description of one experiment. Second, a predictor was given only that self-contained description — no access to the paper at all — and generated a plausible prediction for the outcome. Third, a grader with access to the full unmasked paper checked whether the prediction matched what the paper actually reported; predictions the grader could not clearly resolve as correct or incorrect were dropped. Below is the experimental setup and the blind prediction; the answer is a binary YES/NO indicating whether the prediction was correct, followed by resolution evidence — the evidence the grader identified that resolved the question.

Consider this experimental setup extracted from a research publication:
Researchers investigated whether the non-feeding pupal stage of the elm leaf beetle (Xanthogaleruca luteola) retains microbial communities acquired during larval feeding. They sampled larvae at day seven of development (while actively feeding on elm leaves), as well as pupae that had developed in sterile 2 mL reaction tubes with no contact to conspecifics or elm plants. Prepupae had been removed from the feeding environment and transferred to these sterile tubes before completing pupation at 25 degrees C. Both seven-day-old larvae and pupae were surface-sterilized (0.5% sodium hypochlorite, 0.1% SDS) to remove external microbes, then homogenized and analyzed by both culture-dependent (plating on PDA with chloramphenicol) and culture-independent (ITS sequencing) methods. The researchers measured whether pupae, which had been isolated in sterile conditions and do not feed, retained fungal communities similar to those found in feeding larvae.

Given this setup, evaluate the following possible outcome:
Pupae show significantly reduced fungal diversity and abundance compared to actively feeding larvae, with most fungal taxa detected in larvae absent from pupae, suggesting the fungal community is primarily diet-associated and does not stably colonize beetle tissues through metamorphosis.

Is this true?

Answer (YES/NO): YES